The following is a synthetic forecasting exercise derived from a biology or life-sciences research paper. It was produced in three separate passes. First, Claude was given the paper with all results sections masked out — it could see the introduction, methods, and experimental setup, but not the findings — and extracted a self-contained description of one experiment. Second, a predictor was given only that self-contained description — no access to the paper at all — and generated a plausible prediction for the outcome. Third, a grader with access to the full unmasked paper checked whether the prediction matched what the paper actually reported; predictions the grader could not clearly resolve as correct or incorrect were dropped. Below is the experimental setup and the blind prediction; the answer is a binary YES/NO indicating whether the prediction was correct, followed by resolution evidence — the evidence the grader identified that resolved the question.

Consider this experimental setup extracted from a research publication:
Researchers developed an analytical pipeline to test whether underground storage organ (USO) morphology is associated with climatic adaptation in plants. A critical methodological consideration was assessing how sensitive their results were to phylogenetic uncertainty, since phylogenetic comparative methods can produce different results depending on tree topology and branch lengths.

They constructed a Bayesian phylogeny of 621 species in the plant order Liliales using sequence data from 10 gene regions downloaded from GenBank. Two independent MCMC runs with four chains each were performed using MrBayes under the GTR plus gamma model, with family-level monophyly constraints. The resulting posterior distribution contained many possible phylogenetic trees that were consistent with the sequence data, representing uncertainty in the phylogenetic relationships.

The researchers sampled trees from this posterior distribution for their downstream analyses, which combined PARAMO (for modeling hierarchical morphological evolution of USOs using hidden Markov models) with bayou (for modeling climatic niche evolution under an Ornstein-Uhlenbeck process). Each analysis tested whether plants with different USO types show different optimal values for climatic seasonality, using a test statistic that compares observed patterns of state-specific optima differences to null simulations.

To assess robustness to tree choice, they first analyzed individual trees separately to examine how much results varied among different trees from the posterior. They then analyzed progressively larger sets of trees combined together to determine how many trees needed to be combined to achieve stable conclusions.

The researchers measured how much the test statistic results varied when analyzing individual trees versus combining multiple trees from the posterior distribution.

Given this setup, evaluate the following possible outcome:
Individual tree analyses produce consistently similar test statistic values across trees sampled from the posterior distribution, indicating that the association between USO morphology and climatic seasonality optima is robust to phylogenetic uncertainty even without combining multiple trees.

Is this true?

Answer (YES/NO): NO